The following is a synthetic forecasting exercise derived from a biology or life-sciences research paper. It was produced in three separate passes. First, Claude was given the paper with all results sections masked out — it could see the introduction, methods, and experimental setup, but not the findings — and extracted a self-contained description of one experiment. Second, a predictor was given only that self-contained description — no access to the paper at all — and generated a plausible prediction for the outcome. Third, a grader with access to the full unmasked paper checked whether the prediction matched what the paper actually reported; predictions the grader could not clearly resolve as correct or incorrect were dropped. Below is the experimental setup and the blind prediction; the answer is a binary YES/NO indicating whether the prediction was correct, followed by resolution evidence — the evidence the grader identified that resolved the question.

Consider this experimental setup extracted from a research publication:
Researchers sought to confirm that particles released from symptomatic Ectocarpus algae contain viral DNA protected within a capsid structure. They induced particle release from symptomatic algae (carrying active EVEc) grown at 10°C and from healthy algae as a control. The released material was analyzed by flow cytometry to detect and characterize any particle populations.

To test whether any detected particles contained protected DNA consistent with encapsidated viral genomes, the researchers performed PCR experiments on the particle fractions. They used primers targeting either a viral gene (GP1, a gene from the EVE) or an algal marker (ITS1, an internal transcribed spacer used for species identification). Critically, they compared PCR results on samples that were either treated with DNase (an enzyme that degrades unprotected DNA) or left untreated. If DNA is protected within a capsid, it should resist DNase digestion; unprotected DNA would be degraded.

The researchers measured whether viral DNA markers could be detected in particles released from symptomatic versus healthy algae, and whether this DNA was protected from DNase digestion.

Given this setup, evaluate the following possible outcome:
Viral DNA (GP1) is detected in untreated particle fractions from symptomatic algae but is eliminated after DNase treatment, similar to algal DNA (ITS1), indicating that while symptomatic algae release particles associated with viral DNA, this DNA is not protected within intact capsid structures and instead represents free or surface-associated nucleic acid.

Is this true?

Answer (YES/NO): NO